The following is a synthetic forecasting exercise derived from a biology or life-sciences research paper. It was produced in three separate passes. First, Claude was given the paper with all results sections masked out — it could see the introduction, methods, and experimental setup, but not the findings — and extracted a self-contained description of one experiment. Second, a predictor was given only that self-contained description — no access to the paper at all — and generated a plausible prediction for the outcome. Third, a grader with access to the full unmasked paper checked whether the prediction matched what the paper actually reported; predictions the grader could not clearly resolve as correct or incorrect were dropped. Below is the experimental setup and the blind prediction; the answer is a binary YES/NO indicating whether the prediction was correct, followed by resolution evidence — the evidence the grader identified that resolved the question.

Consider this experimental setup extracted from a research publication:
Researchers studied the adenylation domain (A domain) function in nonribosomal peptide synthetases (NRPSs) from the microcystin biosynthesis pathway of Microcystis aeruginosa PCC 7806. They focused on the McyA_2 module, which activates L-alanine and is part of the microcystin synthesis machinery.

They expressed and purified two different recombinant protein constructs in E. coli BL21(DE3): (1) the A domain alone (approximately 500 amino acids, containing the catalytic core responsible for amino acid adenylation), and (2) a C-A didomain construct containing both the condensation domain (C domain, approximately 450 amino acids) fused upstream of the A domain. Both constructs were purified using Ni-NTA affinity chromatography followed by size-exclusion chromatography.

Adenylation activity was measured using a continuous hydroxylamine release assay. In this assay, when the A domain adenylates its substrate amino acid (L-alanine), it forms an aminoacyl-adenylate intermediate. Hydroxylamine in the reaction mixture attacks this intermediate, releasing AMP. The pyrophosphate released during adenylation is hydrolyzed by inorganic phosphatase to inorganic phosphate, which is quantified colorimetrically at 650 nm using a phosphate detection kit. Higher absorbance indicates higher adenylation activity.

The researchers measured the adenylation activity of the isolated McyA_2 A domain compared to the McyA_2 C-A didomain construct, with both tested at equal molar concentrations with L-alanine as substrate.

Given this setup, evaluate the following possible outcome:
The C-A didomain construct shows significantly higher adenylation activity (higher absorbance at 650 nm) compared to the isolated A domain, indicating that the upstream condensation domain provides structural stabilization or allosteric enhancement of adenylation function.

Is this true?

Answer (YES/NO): YES